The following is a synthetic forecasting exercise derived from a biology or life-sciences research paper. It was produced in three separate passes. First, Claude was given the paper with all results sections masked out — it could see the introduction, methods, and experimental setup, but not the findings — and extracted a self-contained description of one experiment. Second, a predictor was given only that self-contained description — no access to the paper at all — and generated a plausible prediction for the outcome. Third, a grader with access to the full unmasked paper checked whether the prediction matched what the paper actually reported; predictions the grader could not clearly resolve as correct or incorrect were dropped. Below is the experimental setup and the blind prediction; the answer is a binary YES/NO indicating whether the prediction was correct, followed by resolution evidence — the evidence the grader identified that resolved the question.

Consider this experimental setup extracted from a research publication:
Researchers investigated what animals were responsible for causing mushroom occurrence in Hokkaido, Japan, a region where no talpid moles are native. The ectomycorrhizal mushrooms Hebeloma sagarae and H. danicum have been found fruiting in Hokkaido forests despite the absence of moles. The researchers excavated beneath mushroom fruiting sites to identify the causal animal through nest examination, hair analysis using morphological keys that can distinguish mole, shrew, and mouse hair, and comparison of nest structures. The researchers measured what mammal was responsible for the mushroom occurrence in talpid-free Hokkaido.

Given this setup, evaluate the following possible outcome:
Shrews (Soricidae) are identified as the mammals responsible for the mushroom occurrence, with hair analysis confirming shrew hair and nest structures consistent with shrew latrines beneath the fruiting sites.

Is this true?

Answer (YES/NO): YES